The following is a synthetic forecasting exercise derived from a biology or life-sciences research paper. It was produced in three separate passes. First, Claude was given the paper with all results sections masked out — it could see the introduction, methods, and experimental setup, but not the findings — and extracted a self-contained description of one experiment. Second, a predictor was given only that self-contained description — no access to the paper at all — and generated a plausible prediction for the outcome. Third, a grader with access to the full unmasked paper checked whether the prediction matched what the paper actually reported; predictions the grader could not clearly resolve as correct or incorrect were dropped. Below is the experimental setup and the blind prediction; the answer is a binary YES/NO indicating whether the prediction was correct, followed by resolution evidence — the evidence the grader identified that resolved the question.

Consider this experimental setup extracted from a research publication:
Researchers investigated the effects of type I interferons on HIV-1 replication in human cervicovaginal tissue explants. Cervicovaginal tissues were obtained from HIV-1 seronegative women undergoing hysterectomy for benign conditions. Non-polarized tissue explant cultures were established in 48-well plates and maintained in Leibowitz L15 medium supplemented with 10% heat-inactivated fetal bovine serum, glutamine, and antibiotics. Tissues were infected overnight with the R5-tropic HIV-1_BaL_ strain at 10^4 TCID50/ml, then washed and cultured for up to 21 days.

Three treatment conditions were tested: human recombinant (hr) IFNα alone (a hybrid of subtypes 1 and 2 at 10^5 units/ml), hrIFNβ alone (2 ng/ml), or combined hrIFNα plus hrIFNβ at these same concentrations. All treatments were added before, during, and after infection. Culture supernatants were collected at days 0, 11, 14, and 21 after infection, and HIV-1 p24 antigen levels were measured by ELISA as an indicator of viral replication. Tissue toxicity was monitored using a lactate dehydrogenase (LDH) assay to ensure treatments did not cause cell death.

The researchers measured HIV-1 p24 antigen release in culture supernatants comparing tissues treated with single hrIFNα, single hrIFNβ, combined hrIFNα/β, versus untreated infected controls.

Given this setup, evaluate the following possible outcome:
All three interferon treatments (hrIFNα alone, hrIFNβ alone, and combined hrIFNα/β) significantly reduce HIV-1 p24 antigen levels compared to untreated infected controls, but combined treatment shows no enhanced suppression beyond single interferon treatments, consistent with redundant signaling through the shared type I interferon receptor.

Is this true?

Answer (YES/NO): NO